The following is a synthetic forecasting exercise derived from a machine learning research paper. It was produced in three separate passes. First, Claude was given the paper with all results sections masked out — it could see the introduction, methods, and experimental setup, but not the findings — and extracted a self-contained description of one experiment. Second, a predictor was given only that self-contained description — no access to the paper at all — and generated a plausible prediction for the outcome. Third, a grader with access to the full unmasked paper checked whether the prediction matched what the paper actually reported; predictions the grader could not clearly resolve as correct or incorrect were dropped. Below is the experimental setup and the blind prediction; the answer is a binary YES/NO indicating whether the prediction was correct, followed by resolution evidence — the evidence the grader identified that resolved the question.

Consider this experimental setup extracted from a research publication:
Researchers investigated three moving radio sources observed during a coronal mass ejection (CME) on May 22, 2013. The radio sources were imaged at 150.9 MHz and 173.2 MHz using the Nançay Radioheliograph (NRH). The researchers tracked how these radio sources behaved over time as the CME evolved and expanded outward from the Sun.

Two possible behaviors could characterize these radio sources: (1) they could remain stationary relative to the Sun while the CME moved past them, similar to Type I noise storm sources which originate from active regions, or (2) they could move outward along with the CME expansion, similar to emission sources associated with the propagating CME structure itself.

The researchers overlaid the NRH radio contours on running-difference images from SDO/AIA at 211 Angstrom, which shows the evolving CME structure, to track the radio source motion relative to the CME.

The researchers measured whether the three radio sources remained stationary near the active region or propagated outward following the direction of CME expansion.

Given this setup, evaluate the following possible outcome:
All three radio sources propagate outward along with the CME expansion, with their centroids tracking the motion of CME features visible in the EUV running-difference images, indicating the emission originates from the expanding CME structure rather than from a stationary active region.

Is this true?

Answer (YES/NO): YES